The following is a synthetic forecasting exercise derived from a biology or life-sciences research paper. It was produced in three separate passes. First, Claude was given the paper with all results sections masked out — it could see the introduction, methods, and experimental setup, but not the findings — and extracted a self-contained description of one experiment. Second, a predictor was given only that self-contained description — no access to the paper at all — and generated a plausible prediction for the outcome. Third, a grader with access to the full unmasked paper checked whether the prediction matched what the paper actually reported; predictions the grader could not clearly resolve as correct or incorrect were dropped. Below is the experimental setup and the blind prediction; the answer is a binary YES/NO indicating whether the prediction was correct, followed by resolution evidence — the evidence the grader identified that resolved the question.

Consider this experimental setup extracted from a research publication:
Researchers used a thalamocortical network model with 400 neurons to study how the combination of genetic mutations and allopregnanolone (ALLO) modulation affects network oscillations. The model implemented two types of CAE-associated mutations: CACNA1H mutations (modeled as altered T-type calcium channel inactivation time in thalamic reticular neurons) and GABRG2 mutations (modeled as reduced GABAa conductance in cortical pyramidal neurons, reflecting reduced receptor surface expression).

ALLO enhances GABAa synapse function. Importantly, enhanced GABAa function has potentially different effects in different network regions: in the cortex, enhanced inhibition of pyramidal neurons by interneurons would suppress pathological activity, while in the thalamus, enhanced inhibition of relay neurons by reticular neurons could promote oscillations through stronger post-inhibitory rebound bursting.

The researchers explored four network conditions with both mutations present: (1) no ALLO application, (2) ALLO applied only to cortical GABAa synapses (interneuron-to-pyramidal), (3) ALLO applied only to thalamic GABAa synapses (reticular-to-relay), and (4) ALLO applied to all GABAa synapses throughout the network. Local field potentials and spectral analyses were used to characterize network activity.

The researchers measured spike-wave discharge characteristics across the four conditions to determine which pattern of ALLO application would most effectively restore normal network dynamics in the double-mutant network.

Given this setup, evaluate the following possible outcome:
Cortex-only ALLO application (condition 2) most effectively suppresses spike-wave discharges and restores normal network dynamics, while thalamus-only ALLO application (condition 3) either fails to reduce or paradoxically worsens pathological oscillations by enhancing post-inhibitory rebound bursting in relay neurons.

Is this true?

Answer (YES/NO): NO